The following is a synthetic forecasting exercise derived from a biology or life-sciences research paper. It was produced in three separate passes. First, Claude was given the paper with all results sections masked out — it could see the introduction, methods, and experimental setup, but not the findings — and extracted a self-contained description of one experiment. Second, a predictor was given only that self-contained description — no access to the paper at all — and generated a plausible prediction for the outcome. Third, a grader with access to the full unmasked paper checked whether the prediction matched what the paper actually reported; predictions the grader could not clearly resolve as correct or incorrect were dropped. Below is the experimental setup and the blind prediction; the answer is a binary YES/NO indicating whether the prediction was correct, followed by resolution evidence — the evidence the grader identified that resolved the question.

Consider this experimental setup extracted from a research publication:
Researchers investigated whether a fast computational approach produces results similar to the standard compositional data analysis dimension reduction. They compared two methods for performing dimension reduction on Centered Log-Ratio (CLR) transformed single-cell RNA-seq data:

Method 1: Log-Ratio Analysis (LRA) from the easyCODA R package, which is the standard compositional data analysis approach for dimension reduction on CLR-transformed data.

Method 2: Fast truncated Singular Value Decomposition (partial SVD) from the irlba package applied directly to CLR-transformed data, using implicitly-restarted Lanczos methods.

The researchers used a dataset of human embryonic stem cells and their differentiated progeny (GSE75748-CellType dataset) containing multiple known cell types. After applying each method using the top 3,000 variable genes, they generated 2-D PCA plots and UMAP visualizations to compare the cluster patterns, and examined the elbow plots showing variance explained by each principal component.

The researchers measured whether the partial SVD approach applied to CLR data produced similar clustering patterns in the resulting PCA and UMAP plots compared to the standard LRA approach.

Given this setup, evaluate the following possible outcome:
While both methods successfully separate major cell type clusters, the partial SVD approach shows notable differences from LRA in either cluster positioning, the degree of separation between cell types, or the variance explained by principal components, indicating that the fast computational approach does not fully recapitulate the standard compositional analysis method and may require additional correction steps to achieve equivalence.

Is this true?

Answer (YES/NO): NO